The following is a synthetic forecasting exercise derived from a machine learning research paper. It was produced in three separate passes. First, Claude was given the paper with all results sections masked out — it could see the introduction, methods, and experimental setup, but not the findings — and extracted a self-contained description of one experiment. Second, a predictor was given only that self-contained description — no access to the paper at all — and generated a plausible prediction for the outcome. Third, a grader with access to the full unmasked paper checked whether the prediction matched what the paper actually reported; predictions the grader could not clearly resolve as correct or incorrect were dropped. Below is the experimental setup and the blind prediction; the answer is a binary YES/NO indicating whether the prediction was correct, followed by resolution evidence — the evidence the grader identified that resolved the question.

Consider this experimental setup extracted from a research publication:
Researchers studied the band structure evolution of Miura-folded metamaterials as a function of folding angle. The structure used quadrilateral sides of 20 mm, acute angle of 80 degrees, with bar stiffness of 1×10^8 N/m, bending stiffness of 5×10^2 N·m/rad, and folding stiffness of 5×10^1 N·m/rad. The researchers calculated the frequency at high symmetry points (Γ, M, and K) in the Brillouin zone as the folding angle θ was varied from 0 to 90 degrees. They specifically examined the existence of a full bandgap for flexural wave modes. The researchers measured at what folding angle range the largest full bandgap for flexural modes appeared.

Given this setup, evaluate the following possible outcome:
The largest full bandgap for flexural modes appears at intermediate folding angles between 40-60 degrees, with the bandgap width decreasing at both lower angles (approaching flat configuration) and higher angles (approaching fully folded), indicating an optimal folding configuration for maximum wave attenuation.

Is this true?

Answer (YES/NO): NO